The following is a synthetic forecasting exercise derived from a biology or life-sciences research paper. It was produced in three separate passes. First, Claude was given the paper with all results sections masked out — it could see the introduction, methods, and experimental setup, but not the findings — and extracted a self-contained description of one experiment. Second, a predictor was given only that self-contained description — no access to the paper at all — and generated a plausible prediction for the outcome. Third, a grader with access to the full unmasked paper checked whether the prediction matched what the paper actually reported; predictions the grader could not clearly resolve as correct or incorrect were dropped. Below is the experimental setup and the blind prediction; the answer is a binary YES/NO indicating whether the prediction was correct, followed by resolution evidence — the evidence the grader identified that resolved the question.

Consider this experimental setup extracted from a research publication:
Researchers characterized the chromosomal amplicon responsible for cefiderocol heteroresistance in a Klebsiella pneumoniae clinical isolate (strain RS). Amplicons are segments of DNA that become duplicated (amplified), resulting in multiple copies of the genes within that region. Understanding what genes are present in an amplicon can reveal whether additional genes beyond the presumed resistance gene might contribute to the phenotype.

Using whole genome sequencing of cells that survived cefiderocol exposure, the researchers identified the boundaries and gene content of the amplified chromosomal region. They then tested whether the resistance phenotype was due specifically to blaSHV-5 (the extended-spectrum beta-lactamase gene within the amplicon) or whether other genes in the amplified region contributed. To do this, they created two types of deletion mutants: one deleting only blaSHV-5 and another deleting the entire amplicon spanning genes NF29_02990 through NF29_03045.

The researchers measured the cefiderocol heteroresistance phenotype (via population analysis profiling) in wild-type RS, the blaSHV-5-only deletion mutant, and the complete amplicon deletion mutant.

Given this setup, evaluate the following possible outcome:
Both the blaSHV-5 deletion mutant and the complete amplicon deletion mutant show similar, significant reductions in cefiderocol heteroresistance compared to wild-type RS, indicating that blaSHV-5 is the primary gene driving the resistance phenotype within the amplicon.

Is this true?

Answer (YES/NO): YES